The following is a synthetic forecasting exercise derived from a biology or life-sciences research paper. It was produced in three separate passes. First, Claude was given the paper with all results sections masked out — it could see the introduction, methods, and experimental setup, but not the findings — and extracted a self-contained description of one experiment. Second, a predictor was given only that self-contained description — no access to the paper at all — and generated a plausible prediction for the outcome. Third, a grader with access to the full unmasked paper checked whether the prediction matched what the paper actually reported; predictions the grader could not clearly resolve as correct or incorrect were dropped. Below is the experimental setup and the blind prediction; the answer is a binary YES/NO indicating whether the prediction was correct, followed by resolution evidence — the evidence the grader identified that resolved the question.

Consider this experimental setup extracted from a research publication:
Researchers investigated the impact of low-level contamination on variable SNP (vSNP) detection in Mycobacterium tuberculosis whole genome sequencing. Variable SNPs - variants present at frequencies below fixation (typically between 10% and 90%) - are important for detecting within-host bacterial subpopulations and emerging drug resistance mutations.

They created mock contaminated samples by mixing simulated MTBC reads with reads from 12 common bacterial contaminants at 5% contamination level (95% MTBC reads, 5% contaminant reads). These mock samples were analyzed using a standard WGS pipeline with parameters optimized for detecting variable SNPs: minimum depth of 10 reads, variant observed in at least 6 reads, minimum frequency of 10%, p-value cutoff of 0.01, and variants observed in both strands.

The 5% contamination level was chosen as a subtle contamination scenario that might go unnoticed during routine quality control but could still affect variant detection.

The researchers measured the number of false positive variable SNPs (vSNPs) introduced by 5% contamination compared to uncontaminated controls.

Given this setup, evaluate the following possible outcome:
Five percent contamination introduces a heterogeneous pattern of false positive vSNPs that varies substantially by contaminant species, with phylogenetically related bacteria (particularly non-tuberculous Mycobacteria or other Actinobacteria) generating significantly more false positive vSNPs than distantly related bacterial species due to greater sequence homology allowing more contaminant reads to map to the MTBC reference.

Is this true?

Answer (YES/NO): YES